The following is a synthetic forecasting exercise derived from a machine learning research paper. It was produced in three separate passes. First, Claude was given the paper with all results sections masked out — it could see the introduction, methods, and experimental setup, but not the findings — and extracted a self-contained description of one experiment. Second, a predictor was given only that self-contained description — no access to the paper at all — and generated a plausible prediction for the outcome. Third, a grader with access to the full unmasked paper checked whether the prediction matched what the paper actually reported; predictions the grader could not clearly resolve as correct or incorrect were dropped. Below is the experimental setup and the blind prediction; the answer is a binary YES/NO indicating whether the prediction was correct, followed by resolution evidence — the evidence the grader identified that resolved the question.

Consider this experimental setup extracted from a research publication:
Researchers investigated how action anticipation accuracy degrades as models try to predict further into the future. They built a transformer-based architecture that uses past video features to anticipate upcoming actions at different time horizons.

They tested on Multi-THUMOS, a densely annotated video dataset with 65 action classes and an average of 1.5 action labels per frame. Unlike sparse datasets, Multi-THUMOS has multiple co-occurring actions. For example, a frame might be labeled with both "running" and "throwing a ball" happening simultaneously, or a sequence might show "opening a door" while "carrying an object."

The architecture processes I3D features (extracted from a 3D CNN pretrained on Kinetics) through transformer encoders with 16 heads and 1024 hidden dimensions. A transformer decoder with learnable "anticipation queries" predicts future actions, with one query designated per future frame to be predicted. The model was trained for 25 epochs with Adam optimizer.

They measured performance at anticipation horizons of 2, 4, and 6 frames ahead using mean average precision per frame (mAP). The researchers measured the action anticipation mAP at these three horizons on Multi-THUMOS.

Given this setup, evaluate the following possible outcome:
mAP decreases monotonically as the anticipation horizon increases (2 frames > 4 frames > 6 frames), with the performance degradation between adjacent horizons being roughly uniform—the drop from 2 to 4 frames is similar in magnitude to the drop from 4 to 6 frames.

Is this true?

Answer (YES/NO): NO